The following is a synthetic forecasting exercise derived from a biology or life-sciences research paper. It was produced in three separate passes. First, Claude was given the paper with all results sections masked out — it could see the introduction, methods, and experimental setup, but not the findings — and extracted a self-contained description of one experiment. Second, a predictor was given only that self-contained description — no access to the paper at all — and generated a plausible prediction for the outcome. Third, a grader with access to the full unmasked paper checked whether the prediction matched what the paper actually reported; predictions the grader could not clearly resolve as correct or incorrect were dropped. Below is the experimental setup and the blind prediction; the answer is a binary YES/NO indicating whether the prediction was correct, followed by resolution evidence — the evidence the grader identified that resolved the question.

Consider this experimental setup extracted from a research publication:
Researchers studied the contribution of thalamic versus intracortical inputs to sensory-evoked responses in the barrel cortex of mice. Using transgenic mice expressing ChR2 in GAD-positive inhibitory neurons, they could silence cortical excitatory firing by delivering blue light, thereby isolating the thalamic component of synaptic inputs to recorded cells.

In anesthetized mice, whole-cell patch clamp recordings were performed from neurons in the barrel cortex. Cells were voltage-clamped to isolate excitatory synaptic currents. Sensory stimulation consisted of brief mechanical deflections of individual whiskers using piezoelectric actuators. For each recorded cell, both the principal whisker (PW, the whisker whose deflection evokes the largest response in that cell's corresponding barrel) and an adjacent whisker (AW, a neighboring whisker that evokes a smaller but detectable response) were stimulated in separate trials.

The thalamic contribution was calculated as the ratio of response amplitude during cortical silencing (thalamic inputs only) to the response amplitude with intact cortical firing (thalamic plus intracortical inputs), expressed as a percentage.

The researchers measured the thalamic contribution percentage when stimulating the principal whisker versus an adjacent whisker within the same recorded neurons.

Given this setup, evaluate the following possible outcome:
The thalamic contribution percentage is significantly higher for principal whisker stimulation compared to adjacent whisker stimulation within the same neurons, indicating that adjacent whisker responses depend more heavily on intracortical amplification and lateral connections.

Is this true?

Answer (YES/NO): NO